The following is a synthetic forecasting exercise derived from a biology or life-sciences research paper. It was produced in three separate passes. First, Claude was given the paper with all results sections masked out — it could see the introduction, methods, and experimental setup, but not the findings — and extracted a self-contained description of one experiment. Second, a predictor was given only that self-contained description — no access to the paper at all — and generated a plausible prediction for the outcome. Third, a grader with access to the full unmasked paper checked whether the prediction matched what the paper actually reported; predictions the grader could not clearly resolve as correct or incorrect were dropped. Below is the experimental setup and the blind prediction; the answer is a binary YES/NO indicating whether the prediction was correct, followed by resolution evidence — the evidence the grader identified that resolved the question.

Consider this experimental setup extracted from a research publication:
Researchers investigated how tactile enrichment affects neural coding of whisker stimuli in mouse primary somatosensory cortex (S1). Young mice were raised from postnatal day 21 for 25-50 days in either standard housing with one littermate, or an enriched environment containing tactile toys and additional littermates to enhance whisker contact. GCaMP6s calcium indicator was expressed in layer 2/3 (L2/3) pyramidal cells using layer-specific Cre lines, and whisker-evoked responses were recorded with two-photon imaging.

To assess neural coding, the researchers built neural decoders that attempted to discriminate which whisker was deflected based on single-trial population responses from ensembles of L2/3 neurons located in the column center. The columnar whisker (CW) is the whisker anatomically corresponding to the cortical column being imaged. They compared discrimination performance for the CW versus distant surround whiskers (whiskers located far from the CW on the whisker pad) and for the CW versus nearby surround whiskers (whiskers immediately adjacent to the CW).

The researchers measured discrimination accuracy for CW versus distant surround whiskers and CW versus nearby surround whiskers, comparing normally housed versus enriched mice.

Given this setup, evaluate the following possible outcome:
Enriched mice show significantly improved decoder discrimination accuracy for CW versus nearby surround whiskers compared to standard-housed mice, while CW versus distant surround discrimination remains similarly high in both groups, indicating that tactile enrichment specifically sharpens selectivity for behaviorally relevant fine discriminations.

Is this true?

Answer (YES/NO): NO